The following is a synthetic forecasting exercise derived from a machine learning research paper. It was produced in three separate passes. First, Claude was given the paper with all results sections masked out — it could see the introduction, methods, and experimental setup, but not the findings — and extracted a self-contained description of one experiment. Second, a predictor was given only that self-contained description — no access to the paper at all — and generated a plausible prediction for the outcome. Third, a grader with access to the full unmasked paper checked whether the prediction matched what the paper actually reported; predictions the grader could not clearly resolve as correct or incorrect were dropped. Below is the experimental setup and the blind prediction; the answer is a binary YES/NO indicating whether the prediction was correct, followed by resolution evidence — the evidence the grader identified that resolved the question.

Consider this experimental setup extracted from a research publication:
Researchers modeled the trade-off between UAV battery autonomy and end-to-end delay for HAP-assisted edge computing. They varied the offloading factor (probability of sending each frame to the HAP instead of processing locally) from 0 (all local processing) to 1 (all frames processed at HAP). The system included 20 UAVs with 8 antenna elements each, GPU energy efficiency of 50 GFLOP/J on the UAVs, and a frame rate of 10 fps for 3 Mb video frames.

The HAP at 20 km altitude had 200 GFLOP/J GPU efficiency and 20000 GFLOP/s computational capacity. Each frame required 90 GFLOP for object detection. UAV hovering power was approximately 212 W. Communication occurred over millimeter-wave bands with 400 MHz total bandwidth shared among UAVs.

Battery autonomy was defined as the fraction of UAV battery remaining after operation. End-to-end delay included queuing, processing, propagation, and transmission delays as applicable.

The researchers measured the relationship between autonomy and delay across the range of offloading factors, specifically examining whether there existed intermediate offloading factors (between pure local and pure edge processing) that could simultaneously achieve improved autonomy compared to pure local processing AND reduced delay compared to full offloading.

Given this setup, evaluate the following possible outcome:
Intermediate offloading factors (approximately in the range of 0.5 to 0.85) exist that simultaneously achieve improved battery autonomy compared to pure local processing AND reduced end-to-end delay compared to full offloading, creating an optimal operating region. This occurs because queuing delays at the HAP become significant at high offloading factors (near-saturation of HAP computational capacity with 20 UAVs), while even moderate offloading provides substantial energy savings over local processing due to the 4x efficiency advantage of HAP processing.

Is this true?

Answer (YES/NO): YES